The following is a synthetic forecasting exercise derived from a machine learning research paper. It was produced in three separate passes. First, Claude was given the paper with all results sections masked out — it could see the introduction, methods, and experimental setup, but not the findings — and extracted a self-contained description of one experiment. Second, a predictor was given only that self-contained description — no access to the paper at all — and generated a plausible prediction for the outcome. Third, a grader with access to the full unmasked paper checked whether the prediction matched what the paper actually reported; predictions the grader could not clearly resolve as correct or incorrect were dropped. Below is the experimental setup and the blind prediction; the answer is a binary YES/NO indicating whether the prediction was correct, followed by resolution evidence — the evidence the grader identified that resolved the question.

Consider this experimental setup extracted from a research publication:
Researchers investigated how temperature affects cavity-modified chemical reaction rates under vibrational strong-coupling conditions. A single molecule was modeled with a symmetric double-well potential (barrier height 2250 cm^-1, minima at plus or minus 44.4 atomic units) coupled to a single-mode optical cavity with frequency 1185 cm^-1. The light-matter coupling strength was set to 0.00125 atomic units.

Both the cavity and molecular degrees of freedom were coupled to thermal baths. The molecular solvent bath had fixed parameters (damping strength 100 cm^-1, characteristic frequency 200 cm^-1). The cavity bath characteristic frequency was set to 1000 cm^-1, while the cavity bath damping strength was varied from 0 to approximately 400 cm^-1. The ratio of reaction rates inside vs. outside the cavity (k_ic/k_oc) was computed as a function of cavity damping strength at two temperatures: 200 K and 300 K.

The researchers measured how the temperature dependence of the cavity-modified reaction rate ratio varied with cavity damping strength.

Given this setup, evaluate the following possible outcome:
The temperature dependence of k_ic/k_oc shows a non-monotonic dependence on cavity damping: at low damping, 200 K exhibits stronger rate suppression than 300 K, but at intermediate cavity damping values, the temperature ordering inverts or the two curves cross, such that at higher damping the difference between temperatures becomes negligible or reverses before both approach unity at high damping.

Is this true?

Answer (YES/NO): NO